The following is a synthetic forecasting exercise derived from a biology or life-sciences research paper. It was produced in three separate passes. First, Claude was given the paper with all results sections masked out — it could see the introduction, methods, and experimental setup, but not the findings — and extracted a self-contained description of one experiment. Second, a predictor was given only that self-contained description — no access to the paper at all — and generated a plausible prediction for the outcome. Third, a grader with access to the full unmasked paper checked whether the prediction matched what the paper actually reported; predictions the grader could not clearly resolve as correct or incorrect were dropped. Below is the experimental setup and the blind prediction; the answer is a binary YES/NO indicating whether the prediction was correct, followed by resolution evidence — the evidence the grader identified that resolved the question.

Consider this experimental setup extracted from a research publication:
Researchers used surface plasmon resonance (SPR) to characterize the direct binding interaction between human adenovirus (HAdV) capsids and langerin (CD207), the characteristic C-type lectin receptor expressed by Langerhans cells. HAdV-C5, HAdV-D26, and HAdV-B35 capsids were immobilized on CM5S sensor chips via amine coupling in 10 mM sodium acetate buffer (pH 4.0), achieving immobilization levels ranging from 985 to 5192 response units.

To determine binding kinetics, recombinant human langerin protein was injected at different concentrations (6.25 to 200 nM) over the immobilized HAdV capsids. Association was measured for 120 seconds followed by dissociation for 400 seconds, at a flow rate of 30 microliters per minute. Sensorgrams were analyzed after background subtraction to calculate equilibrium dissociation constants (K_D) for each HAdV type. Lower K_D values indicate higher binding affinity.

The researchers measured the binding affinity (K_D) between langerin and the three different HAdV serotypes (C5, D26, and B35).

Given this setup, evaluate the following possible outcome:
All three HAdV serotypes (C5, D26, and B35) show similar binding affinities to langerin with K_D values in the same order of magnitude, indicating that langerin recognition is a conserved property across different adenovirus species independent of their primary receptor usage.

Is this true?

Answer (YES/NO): NO